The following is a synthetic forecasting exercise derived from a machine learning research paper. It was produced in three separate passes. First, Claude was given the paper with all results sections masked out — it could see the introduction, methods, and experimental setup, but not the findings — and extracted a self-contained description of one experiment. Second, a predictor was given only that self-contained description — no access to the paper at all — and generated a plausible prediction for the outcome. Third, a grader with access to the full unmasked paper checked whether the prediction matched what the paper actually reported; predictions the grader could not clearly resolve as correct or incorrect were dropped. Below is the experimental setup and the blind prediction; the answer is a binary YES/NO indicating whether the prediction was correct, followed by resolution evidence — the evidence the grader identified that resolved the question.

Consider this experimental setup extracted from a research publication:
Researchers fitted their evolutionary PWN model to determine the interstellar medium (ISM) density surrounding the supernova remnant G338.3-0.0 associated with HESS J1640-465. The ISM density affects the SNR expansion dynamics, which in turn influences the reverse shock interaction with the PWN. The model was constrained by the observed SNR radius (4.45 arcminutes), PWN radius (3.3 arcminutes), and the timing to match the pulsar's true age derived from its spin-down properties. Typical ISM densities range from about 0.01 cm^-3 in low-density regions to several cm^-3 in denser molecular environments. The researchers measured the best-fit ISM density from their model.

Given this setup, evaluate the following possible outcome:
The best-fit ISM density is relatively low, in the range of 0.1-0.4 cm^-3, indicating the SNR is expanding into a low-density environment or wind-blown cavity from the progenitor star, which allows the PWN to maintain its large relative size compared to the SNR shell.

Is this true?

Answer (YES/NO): NO